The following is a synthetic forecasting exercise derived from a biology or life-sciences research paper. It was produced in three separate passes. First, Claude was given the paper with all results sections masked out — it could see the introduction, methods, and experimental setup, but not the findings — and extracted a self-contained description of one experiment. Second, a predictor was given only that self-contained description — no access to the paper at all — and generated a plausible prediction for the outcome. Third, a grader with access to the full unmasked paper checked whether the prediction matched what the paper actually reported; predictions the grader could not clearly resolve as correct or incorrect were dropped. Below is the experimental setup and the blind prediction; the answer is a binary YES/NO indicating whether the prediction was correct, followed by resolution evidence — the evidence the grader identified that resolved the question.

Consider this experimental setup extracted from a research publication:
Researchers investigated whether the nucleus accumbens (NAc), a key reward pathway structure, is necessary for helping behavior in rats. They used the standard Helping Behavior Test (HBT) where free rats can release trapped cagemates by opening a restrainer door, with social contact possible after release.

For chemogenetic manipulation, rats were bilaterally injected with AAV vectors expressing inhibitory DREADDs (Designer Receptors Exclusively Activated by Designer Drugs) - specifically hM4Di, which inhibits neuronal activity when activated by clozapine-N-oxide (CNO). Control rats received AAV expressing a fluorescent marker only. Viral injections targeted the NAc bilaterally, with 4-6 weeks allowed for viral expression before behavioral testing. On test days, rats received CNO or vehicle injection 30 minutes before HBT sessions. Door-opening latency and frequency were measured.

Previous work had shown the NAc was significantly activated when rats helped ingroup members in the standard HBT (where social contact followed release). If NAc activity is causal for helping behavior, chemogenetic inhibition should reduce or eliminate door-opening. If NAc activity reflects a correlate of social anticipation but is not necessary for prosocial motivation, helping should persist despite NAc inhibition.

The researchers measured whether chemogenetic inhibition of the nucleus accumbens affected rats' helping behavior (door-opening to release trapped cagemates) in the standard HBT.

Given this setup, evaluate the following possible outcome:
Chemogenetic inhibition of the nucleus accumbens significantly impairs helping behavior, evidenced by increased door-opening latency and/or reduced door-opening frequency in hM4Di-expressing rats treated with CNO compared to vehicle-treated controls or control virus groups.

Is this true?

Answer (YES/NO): NO